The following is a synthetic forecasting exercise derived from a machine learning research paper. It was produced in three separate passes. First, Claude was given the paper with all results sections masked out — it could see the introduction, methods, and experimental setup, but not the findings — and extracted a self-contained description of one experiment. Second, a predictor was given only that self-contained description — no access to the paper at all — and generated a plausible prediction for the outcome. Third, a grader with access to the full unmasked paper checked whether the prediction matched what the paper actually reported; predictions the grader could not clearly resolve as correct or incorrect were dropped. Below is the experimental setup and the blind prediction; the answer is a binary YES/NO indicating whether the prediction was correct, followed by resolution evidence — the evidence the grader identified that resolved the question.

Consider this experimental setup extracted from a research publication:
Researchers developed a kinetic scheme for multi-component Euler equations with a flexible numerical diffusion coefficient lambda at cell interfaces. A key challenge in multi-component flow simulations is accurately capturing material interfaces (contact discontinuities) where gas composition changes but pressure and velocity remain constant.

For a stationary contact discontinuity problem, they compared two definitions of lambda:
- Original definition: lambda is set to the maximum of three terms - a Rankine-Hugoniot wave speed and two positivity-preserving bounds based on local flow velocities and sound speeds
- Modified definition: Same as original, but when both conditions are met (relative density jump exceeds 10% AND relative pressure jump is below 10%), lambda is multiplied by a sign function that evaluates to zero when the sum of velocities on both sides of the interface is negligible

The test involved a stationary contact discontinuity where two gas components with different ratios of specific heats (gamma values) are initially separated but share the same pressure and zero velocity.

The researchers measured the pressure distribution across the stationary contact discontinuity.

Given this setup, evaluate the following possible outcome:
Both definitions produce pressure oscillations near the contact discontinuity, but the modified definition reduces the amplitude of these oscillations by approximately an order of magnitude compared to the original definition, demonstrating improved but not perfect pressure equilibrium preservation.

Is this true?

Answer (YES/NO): NO